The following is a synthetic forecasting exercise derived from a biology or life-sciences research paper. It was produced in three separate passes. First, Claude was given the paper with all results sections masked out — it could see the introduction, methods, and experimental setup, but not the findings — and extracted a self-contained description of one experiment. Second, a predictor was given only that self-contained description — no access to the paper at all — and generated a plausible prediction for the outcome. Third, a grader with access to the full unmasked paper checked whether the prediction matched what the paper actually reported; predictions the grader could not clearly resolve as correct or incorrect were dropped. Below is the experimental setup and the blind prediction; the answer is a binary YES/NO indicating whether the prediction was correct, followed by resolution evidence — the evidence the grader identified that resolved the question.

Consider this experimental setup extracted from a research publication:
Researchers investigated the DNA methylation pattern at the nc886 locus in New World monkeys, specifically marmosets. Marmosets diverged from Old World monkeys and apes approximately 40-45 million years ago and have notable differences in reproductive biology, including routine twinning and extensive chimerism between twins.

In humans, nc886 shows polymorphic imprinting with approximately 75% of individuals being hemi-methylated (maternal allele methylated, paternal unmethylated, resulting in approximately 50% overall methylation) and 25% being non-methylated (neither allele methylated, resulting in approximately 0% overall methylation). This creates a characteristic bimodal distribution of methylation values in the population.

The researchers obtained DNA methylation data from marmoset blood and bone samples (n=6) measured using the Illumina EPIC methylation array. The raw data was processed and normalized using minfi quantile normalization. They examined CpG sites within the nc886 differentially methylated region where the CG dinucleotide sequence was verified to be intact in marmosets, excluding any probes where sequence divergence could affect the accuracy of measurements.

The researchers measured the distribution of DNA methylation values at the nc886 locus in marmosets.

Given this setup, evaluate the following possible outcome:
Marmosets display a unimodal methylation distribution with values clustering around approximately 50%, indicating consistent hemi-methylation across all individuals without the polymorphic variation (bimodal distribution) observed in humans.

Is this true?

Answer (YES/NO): NO